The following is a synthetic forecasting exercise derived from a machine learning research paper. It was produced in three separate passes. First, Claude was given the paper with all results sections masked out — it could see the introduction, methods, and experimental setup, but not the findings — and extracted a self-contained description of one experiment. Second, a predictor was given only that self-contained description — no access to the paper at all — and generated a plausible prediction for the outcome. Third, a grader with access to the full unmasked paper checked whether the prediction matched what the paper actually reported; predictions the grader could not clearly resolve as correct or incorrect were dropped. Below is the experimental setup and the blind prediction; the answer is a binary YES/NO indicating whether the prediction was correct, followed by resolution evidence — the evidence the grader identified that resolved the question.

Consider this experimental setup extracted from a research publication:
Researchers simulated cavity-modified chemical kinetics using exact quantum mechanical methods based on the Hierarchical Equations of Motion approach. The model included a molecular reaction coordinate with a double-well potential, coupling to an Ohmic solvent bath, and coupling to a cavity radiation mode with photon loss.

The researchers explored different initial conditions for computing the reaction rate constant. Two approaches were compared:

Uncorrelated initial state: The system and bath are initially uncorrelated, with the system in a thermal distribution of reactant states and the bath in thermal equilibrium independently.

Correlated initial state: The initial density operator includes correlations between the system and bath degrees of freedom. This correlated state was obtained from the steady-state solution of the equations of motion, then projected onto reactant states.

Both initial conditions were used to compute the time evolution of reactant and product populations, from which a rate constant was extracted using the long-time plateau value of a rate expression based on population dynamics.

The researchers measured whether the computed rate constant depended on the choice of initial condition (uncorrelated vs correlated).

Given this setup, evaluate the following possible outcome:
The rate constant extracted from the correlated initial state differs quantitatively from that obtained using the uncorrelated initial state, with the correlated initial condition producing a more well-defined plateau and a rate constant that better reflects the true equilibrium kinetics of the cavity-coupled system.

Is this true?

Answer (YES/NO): NO